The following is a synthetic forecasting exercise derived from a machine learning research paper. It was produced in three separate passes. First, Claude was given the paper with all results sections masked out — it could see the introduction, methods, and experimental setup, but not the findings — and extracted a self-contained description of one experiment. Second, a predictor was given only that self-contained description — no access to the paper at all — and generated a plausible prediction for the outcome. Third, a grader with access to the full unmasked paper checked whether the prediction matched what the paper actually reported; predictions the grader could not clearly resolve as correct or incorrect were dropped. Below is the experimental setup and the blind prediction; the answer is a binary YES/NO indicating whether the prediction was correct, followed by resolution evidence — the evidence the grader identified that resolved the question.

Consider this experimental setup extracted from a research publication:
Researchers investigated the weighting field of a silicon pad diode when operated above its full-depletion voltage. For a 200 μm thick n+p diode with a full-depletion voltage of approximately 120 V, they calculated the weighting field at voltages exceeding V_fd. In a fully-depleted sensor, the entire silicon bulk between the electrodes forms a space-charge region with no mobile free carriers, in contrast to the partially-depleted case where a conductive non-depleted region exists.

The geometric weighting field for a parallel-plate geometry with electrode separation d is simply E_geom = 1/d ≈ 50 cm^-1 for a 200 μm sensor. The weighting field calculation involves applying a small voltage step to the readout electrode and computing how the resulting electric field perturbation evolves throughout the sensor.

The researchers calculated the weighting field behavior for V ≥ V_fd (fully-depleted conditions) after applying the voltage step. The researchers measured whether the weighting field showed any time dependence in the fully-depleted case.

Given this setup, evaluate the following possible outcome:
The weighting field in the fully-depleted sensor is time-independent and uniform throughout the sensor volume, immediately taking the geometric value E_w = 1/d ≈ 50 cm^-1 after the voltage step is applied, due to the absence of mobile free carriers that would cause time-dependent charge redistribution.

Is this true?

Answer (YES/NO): YES